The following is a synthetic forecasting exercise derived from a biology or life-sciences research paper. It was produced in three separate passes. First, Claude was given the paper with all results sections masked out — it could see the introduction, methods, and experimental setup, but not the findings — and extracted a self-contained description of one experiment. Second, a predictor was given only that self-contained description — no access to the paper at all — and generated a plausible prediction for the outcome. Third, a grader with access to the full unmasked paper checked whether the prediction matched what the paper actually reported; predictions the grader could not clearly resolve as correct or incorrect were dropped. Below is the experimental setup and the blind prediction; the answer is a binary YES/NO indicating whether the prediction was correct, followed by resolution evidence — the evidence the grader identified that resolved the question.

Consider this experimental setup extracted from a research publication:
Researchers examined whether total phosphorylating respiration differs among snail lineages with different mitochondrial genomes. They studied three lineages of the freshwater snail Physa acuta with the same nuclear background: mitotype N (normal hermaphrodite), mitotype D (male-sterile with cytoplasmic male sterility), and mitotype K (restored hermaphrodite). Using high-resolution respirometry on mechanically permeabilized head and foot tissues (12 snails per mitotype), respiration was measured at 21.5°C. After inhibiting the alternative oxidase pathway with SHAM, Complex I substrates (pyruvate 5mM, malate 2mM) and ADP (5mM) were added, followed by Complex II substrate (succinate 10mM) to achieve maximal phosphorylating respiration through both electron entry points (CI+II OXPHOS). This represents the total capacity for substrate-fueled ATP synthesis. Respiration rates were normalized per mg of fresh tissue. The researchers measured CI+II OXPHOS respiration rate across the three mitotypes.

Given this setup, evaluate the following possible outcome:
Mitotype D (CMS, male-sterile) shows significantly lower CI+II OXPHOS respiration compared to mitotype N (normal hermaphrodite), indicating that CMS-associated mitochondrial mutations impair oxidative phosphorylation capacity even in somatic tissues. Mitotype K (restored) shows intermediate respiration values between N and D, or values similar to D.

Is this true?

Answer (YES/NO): NO